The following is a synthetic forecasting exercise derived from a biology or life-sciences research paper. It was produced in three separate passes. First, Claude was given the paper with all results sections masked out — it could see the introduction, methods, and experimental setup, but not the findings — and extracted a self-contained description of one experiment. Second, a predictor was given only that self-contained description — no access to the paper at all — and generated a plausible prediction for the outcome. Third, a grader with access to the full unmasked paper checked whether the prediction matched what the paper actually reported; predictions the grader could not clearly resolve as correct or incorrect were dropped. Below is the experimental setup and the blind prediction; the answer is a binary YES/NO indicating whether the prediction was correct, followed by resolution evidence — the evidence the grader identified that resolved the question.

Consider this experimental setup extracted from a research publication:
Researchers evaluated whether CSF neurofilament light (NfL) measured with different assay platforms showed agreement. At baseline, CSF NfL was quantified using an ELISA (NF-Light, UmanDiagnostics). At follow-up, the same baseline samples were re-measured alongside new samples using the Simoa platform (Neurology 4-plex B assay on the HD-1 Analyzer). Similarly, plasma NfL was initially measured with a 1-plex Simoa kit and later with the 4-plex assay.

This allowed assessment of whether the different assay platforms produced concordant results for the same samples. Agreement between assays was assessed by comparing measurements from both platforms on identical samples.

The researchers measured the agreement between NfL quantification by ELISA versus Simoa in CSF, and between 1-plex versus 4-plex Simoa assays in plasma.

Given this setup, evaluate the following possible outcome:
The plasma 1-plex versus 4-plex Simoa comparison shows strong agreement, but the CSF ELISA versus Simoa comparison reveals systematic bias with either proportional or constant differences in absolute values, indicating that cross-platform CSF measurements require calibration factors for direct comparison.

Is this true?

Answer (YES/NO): NO